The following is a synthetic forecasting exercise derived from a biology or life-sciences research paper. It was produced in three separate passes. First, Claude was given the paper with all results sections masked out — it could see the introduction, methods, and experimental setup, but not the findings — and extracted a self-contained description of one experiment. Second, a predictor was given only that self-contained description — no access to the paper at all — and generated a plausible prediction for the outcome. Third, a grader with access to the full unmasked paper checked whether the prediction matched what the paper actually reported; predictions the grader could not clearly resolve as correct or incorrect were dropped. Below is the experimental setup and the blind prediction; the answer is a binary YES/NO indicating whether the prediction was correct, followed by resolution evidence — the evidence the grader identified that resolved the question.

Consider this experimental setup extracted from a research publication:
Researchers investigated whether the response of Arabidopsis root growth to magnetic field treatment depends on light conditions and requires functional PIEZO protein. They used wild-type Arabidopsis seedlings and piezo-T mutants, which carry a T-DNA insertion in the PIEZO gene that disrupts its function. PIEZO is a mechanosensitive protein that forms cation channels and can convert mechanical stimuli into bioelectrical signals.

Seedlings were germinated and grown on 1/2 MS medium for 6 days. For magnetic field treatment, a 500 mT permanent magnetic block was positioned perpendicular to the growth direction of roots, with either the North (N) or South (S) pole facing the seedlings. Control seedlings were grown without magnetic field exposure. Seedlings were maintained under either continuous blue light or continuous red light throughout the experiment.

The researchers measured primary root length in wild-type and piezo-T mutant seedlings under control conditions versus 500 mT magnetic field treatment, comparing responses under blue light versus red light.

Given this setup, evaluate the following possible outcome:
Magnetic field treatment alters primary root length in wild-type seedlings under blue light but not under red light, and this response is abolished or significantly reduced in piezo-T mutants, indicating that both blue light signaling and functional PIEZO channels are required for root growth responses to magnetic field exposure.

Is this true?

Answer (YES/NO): NO